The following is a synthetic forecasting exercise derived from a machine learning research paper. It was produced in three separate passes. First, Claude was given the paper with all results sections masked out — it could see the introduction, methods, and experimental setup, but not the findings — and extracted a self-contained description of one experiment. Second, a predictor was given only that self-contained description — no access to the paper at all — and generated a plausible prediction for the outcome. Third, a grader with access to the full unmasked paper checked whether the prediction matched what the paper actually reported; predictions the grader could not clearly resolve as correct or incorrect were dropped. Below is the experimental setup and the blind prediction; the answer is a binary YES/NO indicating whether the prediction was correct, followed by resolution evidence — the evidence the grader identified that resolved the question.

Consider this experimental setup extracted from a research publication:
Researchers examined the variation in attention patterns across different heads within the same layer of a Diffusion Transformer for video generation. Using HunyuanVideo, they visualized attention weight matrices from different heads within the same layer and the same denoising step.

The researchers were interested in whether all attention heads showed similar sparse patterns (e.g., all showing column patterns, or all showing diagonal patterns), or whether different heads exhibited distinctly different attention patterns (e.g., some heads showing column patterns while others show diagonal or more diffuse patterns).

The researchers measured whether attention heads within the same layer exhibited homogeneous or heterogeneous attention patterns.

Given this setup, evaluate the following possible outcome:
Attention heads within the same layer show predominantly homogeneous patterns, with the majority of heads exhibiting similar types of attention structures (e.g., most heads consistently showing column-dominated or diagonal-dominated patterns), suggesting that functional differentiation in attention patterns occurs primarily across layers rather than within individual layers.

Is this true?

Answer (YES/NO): NO